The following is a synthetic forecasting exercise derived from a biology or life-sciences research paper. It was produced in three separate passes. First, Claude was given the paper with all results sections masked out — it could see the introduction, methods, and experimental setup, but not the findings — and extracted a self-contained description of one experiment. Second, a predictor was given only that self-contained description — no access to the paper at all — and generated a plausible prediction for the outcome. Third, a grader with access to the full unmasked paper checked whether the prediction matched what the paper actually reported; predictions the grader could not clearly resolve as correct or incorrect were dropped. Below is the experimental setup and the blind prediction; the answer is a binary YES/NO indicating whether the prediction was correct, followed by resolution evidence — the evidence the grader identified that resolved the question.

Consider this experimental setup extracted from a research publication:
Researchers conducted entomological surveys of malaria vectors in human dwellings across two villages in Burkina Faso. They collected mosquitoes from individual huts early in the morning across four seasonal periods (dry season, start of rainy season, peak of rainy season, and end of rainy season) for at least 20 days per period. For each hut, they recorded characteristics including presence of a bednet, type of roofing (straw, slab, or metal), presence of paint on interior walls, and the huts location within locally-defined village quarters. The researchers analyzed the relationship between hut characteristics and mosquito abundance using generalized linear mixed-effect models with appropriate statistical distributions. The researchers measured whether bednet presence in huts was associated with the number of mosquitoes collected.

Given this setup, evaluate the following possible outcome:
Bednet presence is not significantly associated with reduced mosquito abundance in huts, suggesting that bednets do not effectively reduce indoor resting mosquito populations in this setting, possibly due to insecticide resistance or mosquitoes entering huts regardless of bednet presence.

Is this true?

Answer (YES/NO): NO